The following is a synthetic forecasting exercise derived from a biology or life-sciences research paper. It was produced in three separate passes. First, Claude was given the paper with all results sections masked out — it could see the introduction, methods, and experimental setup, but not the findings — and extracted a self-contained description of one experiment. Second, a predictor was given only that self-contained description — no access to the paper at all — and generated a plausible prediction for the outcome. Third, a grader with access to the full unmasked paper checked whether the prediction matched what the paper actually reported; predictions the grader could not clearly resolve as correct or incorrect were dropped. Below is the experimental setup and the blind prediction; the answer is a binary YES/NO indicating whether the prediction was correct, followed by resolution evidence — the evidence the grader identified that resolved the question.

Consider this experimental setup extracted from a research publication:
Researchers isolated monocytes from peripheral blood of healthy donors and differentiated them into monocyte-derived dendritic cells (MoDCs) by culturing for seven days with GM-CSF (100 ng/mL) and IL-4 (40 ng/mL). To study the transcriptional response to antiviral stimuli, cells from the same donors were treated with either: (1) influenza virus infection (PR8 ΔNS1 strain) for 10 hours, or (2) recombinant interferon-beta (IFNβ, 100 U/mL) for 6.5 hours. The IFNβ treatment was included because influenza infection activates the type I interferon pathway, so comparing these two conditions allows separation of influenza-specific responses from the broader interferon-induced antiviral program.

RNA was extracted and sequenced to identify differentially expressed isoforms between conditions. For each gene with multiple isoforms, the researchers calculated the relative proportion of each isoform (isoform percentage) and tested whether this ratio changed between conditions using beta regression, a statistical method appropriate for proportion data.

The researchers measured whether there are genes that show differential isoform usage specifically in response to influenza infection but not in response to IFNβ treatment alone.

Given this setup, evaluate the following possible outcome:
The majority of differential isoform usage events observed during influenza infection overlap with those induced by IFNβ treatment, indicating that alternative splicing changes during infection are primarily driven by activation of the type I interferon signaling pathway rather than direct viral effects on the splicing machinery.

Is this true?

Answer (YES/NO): NO